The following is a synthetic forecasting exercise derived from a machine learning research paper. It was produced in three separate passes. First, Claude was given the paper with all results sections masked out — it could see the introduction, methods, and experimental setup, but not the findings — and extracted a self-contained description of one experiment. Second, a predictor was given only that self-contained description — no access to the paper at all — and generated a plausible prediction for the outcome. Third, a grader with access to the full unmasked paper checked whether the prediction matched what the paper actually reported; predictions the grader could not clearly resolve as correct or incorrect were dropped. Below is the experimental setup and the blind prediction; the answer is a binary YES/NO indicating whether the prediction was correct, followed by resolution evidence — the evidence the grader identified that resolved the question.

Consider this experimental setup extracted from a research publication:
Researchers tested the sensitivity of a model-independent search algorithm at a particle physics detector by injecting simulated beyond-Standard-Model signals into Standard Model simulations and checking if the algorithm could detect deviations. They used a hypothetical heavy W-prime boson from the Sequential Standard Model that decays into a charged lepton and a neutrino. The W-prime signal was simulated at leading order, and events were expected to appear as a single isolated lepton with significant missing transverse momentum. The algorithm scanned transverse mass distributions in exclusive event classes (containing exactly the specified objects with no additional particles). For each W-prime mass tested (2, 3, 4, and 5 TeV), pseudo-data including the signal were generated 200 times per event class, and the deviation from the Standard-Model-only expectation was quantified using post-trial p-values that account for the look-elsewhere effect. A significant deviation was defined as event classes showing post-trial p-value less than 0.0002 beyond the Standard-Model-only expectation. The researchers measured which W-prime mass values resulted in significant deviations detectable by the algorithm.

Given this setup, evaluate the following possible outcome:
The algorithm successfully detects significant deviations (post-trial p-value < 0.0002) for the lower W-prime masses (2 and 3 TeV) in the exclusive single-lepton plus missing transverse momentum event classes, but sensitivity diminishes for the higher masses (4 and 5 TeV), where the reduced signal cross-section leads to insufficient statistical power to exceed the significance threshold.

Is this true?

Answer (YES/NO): NO